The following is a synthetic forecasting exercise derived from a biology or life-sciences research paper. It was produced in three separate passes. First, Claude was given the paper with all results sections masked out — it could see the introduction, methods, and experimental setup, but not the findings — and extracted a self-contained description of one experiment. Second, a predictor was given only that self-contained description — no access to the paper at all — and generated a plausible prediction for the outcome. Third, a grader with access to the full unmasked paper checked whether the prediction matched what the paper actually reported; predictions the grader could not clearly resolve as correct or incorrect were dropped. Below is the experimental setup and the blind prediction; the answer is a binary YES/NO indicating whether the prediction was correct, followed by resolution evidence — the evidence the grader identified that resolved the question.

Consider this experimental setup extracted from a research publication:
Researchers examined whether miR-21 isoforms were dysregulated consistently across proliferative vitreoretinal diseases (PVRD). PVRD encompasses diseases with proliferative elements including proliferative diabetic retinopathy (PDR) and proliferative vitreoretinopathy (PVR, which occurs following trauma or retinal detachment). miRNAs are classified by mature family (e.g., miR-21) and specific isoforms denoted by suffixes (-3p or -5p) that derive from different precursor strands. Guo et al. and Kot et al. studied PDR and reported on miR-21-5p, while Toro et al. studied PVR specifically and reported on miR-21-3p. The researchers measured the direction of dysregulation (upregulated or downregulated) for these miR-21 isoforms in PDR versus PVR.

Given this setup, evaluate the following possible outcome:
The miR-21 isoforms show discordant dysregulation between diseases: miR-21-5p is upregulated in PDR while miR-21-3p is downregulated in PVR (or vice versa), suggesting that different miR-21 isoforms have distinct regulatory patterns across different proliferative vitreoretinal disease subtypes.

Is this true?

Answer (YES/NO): YES